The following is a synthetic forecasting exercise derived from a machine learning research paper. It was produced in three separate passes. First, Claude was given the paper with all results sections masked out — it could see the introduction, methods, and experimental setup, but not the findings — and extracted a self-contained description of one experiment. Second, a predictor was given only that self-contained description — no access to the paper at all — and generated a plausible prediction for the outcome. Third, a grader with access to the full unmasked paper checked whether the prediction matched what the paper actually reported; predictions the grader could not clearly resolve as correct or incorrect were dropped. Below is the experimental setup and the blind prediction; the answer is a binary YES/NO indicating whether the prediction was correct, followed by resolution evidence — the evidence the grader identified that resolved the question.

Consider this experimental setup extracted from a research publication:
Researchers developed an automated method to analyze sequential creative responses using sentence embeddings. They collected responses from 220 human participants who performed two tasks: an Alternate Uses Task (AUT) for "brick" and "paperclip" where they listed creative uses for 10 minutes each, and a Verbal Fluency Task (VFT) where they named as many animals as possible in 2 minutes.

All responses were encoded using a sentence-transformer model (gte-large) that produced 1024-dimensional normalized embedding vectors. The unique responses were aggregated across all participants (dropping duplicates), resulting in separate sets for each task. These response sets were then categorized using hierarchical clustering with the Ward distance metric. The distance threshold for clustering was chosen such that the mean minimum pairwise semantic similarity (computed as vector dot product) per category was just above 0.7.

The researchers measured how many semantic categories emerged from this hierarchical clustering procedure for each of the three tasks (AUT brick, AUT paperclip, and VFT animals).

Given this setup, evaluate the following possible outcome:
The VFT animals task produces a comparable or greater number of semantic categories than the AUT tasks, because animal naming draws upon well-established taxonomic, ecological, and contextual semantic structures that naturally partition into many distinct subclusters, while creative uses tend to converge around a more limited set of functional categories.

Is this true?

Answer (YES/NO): NO